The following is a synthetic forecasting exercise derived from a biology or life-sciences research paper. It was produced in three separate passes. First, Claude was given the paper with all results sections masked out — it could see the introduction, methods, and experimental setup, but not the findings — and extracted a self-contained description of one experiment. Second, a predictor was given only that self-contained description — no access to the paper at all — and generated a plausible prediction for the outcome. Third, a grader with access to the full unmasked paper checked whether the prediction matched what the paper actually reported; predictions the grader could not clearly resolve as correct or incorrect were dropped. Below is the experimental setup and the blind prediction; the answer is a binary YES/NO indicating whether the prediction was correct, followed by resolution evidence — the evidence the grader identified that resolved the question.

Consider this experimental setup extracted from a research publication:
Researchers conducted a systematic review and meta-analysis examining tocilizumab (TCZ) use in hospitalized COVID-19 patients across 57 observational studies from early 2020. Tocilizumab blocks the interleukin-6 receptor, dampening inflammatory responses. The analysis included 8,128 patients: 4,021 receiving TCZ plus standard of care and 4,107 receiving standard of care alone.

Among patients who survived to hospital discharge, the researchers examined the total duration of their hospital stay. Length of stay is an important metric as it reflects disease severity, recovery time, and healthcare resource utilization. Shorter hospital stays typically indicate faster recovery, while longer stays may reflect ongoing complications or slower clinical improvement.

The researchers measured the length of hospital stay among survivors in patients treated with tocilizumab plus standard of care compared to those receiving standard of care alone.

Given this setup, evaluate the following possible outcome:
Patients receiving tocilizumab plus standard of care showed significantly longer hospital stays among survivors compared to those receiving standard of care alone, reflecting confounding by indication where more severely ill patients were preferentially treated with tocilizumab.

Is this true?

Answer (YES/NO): NO